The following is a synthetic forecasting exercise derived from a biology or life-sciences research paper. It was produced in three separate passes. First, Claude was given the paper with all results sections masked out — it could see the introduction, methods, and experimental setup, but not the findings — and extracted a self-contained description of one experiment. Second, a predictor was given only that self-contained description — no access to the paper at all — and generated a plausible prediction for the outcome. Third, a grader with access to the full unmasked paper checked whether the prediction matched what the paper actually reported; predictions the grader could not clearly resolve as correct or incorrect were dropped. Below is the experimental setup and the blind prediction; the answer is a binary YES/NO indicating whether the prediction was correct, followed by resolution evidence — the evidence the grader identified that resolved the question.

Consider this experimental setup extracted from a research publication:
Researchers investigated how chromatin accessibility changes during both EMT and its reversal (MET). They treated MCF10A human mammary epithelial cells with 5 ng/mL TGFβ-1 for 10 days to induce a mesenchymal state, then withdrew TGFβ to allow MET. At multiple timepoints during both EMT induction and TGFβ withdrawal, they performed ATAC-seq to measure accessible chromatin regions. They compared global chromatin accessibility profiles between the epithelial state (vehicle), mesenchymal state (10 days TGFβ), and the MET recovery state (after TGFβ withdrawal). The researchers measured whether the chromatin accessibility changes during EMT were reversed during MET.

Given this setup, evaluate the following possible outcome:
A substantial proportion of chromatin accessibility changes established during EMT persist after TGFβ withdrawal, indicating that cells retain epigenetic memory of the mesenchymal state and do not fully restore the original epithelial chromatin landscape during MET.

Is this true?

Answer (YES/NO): NO